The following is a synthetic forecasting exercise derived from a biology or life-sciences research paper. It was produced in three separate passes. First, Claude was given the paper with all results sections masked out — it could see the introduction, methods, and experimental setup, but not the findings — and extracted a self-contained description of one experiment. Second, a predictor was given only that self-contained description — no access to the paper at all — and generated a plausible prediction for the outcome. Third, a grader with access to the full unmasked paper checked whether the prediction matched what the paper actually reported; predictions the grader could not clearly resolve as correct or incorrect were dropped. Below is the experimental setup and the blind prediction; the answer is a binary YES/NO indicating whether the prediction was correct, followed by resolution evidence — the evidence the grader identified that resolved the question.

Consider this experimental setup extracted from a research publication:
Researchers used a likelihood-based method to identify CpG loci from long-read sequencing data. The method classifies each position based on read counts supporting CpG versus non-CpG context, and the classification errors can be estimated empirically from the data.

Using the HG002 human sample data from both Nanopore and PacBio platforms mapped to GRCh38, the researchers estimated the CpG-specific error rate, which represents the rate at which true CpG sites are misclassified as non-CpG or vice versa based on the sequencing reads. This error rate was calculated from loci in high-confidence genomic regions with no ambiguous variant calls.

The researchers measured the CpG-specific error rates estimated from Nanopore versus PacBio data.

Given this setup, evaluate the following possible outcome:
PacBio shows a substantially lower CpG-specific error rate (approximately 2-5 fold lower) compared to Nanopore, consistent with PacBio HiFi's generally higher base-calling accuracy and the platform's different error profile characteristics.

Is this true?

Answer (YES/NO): NO